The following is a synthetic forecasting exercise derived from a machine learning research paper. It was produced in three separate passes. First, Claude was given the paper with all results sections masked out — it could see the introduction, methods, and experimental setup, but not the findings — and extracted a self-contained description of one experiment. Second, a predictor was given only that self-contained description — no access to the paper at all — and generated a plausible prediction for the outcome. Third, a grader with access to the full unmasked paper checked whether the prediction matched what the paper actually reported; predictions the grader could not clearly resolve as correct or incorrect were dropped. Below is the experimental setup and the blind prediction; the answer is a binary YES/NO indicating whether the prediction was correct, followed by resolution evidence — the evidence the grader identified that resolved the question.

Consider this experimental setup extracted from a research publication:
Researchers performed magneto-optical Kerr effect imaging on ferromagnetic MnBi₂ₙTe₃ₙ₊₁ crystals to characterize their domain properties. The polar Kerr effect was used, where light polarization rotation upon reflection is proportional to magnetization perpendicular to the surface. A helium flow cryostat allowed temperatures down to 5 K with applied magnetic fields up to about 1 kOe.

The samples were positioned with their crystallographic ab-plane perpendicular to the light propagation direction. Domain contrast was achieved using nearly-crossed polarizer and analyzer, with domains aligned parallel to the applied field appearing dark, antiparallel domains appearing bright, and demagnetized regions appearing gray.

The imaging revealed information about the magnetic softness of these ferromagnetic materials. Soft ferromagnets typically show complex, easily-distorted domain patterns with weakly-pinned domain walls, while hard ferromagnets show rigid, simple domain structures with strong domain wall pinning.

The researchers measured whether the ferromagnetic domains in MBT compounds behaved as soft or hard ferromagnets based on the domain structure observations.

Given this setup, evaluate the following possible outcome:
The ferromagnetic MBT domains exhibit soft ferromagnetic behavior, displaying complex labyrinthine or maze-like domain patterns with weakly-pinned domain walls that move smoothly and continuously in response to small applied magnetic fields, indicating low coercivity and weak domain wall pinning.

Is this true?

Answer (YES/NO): YES